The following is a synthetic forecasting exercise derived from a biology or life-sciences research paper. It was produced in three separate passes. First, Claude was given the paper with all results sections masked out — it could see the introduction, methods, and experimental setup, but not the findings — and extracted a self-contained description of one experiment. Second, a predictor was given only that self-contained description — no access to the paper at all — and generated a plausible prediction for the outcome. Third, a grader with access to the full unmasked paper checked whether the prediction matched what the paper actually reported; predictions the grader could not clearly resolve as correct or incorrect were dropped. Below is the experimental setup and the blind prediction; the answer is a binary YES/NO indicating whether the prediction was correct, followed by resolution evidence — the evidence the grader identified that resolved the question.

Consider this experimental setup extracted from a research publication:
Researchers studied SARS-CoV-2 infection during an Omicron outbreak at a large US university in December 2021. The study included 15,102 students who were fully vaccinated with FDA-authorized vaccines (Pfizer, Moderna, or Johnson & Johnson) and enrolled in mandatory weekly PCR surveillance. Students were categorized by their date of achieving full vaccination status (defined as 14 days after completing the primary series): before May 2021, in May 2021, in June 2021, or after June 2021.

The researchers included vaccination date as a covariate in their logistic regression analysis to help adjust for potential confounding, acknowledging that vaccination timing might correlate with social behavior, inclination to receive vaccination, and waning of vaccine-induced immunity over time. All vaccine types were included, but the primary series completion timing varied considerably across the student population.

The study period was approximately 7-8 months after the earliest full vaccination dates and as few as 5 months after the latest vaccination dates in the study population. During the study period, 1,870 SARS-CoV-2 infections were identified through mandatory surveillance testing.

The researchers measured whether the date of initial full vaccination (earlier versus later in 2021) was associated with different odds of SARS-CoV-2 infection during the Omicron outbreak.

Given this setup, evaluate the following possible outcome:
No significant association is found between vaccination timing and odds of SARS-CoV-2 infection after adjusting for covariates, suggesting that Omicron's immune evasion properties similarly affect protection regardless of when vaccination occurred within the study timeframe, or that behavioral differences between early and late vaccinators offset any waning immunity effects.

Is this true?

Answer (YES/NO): NO